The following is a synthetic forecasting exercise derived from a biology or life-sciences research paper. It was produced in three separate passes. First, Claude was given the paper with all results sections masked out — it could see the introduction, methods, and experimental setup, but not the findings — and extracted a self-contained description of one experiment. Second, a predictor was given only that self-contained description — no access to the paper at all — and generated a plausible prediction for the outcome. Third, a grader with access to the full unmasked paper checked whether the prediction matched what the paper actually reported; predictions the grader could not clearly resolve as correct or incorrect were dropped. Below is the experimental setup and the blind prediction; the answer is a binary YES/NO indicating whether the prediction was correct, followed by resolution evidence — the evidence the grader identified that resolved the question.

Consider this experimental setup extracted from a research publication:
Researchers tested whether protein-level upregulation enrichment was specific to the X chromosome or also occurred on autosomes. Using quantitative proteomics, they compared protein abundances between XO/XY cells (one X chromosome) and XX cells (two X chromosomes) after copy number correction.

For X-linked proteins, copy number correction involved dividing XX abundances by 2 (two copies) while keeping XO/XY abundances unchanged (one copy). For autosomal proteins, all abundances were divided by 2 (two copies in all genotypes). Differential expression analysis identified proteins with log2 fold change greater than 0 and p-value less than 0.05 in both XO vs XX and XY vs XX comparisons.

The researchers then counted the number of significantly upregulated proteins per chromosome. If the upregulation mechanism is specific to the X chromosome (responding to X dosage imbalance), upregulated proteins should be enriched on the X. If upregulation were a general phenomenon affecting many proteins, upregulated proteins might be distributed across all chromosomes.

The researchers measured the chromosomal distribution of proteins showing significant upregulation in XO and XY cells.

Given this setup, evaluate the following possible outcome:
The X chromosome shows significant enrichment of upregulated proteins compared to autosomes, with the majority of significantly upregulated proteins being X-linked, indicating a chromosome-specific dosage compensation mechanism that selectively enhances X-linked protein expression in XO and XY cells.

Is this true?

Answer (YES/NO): NO